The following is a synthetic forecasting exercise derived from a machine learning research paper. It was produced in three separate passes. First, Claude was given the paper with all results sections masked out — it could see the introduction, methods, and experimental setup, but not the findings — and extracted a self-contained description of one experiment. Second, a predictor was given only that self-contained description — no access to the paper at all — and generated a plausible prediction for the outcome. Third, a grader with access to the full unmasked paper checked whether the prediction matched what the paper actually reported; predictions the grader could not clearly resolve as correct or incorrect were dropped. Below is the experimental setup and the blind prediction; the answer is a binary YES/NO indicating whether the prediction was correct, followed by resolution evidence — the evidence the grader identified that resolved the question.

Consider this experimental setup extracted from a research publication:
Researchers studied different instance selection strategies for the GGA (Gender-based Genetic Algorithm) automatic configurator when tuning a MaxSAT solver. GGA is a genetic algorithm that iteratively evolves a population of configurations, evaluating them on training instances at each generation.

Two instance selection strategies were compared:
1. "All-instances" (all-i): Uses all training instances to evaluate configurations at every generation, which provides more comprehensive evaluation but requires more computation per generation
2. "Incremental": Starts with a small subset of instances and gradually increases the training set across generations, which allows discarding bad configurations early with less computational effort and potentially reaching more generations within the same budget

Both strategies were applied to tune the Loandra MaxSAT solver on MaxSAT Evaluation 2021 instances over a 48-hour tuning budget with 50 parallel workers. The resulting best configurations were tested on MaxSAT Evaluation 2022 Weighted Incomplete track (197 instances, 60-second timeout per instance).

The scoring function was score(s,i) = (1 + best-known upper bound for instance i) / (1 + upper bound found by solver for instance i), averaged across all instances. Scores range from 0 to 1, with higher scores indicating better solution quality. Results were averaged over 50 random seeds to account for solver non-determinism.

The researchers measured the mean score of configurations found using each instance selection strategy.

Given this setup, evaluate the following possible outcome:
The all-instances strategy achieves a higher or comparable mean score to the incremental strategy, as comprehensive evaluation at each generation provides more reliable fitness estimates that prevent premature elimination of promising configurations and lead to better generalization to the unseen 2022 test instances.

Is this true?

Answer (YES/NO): YES